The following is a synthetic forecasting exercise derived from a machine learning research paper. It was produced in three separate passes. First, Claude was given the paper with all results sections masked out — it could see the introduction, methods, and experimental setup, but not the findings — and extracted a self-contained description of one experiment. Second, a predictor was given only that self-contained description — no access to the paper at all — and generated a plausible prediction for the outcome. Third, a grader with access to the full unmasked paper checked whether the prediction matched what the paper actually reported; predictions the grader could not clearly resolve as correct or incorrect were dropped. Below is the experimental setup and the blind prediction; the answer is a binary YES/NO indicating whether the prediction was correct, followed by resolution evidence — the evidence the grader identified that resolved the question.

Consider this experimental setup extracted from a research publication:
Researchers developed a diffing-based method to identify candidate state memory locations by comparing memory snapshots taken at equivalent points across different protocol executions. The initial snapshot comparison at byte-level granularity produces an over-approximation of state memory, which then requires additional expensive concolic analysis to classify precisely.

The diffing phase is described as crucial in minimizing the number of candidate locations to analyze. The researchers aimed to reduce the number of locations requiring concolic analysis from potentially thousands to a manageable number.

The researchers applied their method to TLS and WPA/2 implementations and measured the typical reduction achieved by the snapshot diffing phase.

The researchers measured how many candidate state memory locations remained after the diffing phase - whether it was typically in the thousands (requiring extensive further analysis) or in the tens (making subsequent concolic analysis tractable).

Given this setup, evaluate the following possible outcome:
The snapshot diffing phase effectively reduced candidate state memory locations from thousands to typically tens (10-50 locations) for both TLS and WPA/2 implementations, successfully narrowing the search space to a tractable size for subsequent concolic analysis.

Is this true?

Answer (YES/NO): NO